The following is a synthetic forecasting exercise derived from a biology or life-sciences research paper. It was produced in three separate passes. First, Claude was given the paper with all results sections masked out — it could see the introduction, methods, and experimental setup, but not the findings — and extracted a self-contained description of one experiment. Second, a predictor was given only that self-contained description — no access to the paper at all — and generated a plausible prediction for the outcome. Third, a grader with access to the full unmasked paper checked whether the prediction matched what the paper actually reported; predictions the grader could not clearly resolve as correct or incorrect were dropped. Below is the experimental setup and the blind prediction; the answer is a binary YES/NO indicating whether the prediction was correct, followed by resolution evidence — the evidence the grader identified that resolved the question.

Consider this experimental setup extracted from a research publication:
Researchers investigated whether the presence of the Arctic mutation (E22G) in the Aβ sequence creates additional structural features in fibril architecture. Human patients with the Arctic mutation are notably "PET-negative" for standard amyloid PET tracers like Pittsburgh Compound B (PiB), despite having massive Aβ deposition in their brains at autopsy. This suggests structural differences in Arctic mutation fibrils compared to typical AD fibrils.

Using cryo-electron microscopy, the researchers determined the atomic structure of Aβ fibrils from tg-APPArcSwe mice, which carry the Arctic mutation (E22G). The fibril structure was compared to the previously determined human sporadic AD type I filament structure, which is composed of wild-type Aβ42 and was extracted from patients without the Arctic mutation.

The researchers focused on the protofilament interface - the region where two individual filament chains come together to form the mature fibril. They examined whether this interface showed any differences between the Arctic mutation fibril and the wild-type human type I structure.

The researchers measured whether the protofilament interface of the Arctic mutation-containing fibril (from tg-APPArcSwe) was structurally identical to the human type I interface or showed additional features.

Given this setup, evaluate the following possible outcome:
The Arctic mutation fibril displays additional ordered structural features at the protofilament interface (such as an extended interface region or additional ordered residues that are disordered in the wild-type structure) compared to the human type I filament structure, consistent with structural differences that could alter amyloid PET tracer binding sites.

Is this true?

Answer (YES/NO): NO